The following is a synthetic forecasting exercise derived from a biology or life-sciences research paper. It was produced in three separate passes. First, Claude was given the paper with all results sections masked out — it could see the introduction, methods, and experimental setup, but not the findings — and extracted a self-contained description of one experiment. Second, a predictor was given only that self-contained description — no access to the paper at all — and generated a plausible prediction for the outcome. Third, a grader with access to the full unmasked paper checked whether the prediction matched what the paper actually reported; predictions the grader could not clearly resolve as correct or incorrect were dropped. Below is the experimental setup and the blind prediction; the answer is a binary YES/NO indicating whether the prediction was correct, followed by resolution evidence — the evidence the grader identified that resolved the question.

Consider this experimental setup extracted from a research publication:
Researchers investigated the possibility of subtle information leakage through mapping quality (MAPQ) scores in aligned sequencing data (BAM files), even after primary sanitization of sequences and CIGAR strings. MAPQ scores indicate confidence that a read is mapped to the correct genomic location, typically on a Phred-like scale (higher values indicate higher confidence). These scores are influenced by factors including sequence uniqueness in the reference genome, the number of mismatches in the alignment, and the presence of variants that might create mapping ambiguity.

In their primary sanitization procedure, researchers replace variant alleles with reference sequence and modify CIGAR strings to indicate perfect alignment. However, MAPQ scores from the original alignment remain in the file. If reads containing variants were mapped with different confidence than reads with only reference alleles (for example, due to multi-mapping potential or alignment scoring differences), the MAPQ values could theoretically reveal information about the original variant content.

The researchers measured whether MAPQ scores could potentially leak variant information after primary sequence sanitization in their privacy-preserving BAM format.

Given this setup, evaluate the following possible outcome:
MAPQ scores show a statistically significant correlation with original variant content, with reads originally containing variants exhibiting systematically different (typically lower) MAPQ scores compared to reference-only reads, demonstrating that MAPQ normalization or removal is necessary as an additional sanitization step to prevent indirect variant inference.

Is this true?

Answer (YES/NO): NO